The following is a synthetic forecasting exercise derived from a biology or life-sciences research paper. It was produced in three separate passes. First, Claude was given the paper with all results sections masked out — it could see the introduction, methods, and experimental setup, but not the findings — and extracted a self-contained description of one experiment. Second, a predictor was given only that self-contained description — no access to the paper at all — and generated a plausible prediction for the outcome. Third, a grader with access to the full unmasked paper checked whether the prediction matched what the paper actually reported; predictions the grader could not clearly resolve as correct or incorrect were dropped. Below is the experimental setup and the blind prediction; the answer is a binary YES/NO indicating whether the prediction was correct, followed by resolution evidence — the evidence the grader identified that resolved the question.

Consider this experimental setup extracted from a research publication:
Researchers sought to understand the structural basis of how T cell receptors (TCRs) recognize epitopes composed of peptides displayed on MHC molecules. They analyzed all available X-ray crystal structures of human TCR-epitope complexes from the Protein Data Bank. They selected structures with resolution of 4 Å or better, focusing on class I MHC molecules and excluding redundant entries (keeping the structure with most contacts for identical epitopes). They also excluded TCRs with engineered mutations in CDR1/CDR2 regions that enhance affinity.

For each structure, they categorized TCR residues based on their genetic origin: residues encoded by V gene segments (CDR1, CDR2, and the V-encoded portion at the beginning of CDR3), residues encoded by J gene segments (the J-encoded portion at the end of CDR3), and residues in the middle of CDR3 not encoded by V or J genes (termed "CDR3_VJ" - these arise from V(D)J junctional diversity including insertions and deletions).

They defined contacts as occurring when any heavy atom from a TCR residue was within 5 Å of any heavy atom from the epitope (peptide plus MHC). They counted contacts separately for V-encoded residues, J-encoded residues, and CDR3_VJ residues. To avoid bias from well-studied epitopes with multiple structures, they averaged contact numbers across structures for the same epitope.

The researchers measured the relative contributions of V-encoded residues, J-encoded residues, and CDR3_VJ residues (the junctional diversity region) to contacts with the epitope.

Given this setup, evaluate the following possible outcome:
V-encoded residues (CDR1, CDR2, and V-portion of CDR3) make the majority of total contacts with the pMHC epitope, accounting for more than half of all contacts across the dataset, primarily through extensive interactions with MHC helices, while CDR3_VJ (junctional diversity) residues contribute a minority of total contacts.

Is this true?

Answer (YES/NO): NO